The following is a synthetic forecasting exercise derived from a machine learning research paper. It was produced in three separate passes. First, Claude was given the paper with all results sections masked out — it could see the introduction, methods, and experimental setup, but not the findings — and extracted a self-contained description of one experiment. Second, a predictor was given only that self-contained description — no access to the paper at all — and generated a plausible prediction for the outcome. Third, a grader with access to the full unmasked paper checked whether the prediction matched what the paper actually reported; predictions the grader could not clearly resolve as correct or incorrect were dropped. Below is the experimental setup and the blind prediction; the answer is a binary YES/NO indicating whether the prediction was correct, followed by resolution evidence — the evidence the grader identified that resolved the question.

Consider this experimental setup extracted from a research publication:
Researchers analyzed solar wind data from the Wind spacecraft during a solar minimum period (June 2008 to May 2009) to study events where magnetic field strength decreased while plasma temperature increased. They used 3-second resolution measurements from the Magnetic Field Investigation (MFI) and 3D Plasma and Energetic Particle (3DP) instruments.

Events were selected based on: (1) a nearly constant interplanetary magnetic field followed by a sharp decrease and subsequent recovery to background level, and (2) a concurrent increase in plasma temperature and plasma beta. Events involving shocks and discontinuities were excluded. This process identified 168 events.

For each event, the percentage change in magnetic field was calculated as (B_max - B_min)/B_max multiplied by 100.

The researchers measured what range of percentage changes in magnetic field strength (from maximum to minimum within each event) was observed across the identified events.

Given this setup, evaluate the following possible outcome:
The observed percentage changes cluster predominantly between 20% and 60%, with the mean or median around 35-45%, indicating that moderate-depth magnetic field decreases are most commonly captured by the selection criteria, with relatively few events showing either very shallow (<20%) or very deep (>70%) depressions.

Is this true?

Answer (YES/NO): NO